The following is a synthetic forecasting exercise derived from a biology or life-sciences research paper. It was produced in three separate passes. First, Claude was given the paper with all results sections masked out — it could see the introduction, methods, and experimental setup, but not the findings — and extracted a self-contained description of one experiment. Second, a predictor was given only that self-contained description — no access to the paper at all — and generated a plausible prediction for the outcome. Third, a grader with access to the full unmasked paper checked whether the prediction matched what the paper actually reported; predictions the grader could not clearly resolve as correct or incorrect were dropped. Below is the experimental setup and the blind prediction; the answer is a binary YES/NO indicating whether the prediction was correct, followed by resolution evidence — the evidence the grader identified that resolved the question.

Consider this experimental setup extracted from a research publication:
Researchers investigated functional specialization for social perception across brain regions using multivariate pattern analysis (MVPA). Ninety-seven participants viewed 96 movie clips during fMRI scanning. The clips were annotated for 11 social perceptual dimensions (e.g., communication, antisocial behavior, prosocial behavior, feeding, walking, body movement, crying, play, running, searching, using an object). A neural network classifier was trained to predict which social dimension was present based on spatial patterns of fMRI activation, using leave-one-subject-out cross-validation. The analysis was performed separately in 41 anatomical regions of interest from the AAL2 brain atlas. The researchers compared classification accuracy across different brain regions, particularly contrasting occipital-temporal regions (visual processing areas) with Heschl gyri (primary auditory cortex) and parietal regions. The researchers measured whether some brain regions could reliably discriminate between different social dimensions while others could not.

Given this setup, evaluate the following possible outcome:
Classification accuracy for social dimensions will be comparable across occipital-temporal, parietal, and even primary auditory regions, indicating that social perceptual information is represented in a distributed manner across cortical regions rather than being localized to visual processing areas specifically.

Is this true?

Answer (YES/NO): NO